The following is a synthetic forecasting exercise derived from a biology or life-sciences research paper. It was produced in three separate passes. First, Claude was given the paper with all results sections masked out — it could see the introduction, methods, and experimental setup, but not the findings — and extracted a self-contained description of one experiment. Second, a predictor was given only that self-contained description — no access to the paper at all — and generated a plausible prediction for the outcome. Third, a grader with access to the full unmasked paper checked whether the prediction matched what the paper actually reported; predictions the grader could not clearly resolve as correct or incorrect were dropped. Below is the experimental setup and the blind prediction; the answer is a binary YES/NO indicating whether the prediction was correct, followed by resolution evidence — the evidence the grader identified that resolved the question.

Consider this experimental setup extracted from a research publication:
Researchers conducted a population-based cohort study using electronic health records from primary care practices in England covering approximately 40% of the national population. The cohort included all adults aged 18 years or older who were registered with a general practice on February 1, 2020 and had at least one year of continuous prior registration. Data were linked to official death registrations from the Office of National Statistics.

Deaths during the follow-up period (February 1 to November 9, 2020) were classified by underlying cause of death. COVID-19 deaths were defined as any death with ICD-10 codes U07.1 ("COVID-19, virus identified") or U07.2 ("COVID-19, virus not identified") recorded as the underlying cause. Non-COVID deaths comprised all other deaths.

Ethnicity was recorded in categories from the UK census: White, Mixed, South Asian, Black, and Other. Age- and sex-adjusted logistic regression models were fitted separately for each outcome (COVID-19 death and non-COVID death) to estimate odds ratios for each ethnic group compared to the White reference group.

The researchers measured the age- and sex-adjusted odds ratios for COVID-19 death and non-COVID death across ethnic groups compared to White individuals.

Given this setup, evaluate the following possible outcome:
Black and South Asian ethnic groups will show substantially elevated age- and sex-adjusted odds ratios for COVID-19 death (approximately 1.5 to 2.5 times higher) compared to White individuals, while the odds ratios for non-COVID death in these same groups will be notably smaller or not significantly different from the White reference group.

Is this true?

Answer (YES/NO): NO